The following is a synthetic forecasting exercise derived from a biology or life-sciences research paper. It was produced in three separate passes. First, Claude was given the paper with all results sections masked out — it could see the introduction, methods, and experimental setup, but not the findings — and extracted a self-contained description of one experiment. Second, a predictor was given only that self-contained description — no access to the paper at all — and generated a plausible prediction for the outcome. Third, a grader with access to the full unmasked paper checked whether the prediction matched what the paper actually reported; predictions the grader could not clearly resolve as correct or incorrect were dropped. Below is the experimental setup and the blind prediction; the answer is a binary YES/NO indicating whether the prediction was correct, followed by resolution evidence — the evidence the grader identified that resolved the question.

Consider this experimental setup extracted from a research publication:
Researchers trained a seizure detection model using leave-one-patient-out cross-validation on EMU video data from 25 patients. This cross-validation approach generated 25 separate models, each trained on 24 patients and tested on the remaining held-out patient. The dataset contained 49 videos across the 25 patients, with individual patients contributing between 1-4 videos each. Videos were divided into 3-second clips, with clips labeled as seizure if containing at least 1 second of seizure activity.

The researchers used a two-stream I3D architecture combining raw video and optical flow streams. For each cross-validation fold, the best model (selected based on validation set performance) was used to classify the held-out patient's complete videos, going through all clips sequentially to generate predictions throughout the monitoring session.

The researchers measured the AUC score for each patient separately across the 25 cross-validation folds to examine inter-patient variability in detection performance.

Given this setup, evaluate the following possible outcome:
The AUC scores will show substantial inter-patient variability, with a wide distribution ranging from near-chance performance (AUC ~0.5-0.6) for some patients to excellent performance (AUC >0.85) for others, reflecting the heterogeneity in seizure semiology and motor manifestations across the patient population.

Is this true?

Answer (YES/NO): NO